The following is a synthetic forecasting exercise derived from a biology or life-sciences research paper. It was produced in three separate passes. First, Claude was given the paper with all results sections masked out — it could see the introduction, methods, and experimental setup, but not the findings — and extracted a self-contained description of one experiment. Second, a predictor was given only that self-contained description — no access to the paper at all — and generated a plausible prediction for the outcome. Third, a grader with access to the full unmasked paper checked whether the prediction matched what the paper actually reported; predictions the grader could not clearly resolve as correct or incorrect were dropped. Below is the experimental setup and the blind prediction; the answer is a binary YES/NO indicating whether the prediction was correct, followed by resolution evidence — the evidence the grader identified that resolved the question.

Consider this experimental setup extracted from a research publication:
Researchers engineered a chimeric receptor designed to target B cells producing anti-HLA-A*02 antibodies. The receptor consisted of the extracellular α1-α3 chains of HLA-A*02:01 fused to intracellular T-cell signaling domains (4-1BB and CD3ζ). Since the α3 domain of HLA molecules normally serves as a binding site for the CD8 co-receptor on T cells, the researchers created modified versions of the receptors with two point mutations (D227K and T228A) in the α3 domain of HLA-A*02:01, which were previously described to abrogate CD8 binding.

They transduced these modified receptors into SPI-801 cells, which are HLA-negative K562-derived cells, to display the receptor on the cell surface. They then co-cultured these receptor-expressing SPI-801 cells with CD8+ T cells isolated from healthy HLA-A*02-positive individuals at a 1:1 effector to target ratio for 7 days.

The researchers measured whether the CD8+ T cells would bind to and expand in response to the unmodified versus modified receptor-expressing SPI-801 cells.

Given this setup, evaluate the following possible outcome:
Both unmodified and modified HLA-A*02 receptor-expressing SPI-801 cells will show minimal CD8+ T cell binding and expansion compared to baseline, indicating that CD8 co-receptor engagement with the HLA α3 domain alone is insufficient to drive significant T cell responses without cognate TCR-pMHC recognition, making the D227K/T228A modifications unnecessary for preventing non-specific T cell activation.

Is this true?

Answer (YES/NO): NO